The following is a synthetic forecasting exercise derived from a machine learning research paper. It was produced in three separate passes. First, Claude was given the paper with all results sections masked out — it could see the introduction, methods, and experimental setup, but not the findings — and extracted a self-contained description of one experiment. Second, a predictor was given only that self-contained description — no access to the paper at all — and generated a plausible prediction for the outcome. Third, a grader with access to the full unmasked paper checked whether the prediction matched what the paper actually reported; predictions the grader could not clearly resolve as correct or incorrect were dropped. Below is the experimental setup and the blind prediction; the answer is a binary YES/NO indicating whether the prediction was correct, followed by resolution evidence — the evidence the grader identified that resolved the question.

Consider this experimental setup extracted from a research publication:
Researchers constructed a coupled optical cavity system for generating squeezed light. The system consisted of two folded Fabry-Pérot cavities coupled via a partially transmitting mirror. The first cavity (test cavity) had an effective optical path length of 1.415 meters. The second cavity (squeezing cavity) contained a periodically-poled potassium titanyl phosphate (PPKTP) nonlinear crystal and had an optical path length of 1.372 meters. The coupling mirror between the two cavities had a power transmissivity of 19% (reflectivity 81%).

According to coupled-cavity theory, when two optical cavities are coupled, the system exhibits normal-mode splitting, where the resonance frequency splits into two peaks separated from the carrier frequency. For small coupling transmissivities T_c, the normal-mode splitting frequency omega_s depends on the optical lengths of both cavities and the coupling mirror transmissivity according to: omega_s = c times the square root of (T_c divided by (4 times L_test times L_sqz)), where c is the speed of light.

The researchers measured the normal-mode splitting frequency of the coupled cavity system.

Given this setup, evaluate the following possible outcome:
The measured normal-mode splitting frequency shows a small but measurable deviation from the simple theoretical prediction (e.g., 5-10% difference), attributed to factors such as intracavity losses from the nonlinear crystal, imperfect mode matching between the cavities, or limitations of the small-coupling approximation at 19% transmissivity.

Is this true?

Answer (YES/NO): NO